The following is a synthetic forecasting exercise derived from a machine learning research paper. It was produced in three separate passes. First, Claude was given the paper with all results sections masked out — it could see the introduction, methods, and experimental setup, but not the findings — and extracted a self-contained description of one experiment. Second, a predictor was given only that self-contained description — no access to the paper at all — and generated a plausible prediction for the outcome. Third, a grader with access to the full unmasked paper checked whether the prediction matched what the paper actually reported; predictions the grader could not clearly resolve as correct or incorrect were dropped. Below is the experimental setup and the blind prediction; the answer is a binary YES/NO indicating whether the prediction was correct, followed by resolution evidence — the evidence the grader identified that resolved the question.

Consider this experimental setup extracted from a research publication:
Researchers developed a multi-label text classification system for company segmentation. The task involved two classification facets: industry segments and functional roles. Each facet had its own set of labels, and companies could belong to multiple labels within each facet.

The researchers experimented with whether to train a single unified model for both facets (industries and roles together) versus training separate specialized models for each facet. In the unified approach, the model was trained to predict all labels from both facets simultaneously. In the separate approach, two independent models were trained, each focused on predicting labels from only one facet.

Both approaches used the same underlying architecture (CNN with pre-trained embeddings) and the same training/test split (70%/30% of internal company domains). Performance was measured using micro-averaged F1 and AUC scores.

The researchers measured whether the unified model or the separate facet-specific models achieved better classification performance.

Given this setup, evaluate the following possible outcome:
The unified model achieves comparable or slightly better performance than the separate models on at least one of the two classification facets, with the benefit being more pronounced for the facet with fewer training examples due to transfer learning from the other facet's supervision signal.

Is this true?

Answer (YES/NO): NO